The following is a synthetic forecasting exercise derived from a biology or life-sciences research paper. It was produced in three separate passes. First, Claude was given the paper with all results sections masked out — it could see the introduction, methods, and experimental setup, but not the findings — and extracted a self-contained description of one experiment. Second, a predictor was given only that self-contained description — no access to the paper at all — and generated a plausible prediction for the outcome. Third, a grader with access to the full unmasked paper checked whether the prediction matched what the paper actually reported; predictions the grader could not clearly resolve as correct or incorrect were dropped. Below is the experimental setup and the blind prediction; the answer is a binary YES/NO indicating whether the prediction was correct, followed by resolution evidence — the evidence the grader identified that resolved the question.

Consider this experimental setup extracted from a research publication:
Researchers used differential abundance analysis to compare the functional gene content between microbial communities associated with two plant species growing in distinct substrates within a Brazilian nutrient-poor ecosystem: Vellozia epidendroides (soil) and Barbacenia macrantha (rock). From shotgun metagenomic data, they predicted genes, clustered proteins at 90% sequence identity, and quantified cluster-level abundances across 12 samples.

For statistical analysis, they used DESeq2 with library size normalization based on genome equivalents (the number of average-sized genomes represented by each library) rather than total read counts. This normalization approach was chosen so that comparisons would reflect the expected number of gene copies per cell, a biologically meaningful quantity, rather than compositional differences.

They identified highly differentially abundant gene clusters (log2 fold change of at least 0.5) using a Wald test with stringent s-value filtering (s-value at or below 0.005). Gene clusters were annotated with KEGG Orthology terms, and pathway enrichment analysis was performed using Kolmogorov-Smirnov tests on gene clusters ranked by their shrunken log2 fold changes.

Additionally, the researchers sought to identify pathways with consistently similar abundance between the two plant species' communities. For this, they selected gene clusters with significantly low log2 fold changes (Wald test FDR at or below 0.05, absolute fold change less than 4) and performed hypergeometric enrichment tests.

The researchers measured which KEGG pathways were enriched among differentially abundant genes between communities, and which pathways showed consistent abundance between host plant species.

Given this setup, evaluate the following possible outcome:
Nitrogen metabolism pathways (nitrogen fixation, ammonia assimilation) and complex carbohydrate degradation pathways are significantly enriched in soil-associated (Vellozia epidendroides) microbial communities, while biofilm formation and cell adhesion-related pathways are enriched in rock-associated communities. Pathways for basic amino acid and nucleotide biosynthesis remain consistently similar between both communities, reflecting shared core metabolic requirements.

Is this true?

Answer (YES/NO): NO